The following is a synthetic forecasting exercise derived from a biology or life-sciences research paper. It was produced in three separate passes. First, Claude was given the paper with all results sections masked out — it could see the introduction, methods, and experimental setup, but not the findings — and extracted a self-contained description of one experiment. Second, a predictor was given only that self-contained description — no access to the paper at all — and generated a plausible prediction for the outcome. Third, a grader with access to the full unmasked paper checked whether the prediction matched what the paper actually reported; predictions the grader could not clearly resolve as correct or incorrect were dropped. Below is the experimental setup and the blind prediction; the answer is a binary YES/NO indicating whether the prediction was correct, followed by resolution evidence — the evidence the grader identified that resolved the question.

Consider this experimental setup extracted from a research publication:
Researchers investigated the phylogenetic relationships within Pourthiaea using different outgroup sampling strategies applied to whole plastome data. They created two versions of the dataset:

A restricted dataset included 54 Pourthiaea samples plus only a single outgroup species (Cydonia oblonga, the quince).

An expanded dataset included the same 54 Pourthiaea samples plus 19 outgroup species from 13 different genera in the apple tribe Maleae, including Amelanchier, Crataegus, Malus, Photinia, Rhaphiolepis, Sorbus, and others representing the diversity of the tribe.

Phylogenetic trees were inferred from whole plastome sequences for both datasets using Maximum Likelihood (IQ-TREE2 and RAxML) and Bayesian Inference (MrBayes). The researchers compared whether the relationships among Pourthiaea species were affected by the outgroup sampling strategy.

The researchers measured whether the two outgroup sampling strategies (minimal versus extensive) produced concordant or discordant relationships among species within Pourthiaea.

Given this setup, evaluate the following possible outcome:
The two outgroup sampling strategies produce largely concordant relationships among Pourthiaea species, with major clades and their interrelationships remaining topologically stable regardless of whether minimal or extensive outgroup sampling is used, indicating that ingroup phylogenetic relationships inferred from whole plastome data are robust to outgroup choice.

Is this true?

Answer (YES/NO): YES